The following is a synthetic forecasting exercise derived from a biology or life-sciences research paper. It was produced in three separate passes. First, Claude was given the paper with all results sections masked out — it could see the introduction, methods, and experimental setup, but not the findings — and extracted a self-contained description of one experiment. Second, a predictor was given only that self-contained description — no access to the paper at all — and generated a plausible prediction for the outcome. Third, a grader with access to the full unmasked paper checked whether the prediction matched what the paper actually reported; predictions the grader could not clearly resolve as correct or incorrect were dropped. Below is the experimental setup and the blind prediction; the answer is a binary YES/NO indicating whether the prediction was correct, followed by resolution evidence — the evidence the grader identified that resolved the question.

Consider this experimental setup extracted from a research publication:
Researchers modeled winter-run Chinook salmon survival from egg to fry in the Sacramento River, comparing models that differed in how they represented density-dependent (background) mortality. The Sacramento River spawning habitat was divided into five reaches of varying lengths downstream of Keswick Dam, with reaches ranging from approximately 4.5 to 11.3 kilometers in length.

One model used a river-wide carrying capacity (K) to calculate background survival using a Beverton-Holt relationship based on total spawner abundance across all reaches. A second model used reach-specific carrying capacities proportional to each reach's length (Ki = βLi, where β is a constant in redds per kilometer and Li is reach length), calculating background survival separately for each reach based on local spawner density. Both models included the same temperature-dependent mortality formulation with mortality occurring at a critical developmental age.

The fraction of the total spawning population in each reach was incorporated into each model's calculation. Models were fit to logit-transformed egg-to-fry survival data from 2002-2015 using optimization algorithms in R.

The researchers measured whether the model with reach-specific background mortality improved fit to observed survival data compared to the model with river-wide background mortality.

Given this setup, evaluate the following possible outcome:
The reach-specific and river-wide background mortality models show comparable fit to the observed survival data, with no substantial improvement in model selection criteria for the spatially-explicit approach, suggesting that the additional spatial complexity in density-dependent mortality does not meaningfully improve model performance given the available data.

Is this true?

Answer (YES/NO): NO